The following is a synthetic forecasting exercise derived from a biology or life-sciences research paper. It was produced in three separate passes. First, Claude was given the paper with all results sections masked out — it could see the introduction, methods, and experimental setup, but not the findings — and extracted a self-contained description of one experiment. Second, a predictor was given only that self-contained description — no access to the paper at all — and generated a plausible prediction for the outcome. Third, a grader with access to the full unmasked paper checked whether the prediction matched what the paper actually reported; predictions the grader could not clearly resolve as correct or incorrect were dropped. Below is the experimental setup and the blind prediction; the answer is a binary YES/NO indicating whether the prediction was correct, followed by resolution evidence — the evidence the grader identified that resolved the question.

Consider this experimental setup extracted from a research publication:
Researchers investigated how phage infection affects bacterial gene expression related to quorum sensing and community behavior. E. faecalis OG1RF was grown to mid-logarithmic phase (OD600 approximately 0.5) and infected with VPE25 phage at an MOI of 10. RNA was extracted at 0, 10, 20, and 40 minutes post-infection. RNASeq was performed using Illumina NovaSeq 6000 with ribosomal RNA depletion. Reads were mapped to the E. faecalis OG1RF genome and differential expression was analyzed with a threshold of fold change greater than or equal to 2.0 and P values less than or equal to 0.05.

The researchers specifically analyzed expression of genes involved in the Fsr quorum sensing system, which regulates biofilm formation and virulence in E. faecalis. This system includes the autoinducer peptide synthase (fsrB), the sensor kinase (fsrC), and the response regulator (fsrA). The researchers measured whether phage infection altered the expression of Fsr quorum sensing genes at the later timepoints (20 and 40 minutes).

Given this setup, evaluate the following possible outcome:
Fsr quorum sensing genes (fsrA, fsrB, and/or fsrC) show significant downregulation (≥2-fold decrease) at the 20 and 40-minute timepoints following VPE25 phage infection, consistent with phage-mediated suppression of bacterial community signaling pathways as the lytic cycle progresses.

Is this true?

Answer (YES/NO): YES